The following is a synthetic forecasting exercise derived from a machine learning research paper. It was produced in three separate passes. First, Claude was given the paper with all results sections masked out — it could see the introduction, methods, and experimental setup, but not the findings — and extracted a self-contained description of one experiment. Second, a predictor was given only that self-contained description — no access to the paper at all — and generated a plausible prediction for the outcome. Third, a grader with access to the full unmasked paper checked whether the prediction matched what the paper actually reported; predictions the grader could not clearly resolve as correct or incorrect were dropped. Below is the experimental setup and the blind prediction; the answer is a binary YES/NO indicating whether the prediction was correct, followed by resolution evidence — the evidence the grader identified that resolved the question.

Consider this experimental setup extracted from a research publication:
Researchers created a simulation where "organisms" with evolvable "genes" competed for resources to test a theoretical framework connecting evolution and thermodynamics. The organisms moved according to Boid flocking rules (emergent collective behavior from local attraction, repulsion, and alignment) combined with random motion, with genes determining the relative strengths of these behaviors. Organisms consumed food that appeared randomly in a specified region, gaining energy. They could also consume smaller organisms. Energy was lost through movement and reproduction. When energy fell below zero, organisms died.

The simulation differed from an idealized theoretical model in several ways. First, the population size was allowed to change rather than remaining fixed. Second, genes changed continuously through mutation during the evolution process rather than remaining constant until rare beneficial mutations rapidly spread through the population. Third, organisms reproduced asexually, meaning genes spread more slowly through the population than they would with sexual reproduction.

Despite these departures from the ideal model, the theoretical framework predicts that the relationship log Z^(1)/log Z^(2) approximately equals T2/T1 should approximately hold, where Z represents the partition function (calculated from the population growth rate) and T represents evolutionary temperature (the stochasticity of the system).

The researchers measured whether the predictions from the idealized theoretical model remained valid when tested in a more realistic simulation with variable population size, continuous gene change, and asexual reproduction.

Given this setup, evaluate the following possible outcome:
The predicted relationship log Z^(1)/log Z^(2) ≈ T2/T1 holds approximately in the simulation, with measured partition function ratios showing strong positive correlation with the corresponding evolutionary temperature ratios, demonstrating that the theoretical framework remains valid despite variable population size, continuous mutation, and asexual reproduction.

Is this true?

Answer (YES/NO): YES